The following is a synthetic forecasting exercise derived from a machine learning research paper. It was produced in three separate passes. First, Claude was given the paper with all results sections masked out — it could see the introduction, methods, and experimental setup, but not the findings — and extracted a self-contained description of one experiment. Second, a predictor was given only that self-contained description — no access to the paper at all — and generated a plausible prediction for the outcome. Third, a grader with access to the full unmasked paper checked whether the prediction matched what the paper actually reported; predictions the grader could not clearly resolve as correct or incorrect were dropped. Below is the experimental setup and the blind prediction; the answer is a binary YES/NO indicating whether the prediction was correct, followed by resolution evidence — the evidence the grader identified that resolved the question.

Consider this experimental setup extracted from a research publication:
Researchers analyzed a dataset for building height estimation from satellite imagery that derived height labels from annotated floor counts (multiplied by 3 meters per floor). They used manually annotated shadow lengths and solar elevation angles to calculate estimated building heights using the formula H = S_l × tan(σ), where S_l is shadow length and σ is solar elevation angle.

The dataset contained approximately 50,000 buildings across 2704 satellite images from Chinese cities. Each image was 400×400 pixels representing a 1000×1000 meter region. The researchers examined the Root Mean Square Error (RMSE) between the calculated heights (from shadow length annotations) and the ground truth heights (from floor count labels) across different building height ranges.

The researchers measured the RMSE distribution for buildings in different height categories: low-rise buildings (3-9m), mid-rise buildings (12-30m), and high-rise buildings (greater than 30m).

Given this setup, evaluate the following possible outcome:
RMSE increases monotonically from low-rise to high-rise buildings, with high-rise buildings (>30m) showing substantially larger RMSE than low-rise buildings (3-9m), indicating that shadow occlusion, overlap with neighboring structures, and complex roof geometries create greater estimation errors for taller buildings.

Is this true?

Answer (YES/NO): NO